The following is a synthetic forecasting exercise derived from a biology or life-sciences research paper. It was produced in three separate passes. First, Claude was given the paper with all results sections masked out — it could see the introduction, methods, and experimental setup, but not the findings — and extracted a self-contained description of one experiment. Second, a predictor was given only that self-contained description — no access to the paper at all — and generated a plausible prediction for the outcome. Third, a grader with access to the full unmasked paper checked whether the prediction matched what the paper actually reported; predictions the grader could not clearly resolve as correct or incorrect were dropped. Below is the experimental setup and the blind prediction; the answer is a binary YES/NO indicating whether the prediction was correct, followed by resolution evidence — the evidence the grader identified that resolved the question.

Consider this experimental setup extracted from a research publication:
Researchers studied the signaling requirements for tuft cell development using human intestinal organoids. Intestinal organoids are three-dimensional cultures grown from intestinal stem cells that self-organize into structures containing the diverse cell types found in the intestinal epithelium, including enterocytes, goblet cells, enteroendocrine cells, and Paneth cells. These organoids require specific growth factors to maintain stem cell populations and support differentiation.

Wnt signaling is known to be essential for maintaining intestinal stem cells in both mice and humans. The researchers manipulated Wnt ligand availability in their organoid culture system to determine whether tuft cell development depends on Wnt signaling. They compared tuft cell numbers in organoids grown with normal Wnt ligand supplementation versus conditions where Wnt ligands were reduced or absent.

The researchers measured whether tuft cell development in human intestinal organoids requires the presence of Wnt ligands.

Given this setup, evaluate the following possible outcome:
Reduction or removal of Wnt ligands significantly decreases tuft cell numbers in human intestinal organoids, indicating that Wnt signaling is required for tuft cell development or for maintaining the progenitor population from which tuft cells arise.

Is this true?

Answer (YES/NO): YES